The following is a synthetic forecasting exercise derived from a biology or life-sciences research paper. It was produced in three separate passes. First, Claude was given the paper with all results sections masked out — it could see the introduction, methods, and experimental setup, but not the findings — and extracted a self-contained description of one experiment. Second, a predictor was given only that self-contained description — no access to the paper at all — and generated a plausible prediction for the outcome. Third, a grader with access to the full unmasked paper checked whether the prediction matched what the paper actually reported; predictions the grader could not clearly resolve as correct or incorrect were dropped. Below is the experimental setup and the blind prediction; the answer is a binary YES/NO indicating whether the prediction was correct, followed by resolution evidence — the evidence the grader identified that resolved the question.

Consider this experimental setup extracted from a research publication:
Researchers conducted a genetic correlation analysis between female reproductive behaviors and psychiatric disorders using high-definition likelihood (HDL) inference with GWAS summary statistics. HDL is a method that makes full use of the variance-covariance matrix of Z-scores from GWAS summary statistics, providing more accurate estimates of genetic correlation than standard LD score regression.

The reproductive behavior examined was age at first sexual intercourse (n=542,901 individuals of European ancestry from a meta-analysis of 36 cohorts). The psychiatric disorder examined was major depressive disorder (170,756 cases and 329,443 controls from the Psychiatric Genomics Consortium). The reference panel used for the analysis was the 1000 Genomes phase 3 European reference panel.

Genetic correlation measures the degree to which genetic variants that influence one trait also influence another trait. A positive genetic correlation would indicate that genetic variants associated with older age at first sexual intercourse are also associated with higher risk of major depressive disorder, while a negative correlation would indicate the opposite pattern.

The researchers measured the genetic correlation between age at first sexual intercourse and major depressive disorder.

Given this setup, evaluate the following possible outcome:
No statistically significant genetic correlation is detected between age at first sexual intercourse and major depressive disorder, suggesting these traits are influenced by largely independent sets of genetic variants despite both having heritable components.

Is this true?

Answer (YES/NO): NO